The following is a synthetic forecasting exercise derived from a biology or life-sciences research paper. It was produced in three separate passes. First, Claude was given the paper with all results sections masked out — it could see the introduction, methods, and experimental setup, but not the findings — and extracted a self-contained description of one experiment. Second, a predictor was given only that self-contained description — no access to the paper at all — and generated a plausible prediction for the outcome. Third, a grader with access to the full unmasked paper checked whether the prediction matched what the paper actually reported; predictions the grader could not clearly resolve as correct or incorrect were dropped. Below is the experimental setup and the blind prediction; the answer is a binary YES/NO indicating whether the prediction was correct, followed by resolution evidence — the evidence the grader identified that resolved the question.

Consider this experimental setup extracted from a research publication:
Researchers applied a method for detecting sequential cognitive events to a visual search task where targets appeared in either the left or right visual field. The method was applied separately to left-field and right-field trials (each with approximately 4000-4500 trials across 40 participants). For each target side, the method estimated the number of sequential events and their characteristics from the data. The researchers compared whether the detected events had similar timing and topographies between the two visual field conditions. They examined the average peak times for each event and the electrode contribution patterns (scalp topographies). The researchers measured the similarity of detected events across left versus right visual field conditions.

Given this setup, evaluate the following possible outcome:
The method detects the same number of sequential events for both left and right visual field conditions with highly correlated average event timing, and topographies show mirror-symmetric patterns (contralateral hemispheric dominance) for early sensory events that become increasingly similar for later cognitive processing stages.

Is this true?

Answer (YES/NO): NO